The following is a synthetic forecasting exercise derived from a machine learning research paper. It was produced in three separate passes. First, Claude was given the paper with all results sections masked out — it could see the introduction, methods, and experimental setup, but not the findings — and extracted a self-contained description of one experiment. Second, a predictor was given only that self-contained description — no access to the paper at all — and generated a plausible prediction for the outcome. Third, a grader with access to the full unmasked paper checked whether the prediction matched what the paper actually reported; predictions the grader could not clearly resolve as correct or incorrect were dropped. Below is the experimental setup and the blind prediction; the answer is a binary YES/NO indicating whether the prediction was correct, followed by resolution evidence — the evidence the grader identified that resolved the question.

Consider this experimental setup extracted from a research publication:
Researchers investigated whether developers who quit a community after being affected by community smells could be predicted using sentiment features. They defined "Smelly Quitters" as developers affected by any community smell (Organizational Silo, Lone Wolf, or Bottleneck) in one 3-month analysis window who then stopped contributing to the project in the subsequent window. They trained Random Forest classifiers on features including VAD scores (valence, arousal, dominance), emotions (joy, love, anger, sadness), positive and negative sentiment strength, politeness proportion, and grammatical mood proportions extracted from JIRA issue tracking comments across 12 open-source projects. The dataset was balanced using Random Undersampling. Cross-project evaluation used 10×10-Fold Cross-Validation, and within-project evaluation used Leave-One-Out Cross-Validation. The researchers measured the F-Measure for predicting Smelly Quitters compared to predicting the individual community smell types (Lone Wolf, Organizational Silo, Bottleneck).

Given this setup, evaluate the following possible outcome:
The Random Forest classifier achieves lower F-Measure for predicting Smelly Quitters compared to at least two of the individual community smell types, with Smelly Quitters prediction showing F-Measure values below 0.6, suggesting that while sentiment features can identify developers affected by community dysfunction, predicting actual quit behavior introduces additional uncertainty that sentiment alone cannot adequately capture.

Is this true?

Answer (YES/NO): NO